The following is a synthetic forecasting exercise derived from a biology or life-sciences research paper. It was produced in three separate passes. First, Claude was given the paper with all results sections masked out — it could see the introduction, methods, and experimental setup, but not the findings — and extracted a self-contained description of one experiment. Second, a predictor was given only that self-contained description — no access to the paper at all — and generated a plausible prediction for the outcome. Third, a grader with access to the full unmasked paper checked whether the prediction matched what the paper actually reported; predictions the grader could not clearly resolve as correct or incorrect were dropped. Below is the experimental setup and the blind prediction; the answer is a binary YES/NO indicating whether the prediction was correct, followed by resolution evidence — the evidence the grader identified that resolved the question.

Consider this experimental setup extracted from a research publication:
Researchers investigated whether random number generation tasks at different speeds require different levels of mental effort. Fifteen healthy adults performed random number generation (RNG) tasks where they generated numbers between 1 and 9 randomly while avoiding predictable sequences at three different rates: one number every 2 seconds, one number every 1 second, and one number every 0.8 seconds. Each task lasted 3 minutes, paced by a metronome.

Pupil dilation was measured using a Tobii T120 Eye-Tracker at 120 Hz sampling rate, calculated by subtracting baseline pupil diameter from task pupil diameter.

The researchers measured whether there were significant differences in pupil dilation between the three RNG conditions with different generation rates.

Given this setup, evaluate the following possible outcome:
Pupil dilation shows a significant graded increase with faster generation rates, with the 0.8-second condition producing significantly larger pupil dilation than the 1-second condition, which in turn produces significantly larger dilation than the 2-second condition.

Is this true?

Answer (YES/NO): NO